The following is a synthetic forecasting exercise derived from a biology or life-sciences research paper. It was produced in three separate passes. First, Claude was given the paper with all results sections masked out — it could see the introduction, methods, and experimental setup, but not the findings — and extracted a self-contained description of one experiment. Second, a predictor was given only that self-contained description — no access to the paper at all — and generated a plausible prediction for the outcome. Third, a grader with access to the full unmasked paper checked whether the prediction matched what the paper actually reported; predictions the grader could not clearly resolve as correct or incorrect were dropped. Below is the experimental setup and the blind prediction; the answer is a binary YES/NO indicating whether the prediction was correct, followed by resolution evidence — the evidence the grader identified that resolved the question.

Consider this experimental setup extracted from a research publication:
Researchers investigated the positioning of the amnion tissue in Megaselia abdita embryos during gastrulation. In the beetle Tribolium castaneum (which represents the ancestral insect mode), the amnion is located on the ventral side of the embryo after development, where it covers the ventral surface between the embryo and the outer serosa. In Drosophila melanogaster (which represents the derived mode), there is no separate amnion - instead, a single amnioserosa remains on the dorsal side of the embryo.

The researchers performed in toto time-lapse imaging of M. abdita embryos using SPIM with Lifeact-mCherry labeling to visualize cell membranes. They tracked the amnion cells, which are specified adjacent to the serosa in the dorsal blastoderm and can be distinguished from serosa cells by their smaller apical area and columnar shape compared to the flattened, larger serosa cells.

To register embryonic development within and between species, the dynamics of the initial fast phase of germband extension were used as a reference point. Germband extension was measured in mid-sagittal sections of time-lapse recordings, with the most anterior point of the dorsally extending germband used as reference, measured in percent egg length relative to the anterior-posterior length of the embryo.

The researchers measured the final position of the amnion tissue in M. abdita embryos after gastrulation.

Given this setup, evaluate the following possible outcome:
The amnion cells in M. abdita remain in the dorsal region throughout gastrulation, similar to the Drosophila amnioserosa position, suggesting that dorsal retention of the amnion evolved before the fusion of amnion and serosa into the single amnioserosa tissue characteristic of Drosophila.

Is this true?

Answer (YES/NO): NO